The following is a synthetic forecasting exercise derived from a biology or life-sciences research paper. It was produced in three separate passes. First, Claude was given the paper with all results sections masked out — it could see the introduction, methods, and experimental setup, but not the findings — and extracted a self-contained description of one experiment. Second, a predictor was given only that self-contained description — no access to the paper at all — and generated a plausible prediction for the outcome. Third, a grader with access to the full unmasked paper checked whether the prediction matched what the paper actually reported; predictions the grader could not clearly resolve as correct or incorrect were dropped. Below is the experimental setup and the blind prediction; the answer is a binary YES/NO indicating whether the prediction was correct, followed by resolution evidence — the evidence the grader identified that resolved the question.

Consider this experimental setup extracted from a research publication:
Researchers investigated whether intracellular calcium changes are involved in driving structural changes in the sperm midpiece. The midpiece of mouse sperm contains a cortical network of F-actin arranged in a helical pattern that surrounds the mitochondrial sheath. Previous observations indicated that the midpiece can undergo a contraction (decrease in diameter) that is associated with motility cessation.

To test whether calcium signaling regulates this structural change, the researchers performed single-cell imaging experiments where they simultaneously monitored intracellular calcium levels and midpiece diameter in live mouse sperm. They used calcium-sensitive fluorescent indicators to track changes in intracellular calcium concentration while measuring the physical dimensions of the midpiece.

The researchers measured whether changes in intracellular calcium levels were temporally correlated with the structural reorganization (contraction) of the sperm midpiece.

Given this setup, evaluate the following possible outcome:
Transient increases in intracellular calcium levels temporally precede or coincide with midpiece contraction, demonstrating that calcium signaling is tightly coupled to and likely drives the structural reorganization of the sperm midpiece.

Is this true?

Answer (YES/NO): YES